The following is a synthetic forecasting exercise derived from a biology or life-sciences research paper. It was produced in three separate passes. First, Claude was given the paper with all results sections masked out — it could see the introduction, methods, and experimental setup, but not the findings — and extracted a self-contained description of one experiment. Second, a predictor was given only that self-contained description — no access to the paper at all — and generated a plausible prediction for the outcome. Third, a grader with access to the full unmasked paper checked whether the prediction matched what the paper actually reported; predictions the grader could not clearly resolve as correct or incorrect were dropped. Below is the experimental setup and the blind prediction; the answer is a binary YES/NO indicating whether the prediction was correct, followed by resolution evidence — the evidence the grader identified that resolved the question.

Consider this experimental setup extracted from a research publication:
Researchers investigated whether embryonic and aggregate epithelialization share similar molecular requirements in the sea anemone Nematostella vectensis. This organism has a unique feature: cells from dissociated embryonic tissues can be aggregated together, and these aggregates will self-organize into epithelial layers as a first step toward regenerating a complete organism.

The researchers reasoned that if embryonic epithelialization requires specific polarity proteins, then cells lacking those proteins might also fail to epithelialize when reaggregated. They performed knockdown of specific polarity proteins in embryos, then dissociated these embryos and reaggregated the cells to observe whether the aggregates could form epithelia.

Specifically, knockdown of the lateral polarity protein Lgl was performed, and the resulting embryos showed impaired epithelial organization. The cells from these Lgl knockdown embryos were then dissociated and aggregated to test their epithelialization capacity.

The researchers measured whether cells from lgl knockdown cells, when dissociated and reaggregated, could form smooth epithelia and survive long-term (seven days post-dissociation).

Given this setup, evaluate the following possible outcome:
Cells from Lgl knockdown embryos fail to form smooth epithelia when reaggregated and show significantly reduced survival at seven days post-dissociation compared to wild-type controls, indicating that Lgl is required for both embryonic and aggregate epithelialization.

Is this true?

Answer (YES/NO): YES